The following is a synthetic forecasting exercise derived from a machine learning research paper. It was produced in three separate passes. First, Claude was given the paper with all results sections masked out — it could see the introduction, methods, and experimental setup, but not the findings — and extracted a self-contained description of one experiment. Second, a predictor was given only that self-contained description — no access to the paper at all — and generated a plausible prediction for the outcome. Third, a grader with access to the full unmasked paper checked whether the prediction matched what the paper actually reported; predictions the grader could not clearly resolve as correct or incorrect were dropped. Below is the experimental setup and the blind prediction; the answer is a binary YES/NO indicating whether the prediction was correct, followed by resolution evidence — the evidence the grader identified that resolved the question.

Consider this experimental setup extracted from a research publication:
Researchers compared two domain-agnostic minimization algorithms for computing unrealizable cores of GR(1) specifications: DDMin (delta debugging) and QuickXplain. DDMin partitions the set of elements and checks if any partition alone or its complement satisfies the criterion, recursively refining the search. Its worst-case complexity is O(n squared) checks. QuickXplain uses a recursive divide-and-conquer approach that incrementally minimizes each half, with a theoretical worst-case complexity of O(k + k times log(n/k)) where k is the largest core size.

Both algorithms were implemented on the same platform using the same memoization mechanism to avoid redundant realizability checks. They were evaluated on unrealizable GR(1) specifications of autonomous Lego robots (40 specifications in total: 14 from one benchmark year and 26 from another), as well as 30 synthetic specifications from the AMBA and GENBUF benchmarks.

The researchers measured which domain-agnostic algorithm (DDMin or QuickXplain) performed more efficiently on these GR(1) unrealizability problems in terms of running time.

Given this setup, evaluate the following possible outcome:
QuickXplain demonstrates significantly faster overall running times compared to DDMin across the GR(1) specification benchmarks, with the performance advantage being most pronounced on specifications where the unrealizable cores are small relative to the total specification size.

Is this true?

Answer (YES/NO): NO